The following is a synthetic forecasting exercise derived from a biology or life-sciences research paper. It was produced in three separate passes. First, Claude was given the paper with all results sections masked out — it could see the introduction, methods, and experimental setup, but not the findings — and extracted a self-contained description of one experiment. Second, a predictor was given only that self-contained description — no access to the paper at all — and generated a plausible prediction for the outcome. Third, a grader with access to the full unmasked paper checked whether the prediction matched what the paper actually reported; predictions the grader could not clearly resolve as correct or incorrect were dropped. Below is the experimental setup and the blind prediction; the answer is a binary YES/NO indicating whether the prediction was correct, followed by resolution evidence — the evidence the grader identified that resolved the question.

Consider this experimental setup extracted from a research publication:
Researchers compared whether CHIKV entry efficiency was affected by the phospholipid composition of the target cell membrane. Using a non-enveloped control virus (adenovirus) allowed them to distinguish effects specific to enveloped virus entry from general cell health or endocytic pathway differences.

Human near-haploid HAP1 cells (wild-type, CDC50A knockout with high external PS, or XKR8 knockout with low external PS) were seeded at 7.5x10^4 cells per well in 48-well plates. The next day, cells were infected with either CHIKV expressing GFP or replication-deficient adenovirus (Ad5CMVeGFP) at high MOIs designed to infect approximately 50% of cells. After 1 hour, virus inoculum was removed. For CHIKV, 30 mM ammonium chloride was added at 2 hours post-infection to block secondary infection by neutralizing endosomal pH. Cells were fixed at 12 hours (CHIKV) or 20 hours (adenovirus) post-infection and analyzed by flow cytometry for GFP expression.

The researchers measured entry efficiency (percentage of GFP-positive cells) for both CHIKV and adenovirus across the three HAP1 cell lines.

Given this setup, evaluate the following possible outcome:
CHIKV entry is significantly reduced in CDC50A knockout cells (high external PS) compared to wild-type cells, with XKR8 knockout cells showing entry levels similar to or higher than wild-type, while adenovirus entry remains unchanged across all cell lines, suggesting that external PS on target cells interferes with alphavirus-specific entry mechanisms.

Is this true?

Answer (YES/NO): NO